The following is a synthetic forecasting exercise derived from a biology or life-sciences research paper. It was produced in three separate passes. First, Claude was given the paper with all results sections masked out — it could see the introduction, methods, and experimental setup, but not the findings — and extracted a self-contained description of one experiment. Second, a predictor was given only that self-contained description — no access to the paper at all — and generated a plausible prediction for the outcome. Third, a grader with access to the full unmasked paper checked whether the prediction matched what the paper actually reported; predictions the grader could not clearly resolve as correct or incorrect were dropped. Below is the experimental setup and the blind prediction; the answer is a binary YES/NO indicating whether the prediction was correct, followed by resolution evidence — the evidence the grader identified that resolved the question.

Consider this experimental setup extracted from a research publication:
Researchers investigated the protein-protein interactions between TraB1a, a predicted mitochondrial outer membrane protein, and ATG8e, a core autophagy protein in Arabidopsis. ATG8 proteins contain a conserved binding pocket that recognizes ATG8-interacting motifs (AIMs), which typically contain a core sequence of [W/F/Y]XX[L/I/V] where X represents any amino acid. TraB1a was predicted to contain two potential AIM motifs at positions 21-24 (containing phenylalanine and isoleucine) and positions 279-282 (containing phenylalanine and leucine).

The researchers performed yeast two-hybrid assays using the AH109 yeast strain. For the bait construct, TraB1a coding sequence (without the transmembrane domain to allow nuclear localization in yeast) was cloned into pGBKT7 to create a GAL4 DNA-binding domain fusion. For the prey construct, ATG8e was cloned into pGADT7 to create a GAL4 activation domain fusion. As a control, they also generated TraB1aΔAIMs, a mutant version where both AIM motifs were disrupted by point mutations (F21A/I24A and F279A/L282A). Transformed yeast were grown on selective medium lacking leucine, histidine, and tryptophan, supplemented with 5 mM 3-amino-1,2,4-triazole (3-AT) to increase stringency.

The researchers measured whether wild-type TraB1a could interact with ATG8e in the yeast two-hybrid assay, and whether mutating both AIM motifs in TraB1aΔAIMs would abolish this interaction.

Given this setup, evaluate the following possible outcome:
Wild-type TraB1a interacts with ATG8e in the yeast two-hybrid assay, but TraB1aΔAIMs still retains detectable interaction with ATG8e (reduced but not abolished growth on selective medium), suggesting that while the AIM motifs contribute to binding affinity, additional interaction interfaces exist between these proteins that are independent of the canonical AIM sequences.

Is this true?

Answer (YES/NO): NO